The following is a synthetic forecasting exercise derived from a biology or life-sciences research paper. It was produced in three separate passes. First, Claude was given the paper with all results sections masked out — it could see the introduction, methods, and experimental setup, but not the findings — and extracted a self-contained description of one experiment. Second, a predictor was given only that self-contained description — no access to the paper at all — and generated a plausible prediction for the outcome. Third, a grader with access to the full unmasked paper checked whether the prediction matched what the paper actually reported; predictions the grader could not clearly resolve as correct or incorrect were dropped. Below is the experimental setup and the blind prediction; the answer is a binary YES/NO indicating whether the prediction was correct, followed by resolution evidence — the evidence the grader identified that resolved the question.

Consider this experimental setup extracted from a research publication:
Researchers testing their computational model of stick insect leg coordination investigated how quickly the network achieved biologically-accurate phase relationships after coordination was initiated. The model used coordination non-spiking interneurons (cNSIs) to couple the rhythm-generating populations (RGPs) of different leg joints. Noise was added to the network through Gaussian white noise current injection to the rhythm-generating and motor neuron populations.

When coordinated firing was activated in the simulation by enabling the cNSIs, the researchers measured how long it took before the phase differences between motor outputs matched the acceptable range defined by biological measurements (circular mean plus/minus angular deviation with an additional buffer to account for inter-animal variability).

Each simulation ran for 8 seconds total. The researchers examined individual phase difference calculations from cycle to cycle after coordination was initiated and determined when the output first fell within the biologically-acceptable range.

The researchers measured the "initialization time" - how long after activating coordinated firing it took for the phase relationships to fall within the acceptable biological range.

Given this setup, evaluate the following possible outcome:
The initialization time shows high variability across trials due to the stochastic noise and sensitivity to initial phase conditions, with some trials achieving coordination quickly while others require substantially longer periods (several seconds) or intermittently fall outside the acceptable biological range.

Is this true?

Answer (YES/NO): YES